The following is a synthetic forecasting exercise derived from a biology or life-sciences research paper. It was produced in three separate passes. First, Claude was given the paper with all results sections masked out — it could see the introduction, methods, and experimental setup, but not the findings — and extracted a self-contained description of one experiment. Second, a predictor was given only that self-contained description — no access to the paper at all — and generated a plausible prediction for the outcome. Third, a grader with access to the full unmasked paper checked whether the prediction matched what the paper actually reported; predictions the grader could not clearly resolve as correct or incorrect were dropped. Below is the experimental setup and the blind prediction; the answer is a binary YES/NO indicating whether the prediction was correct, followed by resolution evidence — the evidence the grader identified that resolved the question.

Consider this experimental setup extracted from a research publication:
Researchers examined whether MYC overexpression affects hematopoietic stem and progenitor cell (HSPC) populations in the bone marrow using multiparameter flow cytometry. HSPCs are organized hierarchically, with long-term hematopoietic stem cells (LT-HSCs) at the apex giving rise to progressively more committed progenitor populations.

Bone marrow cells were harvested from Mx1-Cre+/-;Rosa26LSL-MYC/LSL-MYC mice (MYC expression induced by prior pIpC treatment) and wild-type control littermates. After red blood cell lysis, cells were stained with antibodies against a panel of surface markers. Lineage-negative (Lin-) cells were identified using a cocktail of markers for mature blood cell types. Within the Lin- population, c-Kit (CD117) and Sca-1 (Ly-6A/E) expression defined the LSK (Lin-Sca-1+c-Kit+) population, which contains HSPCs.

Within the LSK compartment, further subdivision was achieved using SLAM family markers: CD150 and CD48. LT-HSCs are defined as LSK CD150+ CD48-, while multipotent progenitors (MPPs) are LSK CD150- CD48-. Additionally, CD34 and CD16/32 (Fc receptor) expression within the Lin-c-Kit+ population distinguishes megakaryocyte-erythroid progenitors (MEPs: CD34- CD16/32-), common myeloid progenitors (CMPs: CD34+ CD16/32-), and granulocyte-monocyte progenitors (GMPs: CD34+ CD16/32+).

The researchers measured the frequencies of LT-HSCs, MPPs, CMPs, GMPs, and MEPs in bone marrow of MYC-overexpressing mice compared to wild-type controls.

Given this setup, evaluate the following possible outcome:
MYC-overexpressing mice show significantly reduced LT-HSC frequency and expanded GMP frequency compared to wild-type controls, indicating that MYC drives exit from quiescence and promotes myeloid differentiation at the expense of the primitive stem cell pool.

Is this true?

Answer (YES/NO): NO